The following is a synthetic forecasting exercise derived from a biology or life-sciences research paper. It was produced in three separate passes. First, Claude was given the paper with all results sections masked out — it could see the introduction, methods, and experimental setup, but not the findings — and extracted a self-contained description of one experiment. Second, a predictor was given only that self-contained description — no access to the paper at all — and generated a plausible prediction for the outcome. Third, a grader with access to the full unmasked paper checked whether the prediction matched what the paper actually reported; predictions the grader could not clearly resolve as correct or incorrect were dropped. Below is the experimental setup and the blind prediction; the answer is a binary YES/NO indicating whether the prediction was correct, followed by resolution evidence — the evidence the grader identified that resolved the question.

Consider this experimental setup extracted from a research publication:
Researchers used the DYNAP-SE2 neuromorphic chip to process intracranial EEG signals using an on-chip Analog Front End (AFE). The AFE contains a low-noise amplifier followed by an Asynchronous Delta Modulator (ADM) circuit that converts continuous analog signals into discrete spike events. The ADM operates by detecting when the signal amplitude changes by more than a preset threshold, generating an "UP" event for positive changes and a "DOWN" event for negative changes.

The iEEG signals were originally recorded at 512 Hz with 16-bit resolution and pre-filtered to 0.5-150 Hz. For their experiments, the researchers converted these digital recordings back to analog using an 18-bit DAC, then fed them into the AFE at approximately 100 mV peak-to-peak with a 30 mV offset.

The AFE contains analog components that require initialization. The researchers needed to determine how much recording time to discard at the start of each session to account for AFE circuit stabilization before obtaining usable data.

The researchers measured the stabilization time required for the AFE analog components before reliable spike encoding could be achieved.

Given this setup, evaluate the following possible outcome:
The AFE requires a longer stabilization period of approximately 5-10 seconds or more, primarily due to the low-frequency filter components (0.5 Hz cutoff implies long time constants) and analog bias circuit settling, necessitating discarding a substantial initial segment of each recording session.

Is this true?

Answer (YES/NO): NO